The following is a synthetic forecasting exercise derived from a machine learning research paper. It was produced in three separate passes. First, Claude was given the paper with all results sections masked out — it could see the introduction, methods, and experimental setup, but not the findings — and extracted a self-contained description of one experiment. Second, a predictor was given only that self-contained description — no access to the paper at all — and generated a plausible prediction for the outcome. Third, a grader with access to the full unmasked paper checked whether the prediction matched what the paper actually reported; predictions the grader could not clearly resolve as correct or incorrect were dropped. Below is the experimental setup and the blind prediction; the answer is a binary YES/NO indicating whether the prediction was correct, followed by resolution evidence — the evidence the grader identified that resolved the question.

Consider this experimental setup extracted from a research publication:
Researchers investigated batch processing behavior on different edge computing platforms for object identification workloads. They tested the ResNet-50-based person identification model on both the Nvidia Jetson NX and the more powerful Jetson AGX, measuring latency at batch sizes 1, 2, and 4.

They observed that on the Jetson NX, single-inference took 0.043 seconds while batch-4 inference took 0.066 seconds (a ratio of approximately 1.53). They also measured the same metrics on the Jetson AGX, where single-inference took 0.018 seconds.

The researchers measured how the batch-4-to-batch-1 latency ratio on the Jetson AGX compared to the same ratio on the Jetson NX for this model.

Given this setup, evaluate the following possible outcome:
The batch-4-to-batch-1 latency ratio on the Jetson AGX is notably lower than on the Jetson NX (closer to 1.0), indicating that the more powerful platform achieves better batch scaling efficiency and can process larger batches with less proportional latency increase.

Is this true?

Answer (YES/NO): NO